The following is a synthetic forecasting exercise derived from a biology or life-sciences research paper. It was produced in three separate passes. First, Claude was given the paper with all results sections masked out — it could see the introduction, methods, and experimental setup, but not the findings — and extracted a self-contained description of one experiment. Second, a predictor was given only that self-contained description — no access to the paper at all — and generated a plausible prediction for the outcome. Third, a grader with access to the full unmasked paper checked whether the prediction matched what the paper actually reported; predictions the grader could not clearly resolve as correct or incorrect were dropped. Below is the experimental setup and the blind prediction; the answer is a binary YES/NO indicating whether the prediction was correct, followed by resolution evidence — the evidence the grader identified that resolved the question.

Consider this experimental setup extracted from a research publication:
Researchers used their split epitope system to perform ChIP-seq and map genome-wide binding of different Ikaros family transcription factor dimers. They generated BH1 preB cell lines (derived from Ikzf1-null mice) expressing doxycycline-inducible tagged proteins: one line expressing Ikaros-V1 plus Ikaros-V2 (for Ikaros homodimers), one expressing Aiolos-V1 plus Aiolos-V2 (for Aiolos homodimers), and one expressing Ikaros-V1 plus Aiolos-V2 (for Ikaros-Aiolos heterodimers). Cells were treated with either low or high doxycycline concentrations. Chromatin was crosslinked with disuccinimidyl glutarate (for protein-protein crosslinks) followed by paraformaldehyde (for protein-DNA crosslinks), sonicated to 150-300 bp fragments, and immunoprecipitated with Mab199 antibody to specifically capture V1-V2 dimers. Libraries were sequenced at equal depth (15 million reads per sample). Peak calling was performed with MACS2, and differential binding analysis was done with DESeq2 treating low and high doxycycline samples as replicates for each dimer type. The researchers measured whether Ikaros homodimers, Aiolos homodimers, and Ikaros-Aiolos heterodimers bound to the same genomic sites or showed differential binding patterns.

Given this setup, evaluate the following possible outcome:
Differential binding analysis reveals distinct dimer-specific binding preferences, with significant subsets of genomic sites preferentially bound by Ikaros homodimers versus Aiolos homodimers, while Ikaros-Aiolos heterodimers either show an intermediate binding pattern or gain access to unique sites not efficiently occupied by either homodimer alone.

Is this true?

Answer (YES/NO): NO